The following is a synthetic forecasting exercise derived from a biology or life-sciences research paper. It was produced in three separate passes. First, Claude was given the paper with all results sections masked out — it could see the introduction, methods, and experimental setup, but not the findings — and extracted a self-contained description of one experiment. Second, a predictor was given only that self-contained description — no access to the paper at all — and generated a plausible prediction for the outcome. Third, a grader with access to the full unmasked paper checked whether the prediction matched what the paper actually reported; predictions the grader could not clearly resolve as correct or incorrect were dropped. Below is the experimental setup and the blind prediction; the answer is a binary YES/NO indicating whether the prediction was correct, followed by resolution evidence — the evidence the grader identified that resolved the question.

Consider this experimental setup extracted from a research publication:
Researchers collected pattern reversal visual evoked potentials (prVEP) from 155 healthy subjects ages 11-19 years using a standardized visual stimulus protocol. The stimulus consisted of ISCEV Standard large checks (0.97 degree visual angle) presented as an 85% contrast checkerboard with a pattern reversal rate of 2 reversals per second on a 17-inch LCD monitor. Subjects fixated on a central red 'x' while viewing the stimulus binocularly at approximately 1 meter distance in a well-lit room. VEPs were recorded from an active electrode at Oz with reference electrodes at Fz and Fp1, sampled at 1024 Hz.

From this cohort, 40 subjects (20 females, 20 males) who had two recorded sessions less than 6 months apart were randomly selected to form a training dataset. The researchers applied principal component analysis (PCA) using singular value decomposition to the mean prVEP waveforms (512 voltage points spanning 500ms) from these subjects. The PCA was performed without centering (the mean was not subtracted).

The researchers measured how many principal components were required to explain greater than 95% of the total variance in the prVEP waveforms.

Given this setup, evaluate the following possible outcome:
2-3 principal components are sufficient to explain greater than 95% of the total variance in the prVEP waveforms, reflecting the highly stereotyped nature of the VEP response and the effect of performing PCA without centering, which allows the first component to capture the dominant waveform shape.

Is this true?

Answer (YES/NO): NO